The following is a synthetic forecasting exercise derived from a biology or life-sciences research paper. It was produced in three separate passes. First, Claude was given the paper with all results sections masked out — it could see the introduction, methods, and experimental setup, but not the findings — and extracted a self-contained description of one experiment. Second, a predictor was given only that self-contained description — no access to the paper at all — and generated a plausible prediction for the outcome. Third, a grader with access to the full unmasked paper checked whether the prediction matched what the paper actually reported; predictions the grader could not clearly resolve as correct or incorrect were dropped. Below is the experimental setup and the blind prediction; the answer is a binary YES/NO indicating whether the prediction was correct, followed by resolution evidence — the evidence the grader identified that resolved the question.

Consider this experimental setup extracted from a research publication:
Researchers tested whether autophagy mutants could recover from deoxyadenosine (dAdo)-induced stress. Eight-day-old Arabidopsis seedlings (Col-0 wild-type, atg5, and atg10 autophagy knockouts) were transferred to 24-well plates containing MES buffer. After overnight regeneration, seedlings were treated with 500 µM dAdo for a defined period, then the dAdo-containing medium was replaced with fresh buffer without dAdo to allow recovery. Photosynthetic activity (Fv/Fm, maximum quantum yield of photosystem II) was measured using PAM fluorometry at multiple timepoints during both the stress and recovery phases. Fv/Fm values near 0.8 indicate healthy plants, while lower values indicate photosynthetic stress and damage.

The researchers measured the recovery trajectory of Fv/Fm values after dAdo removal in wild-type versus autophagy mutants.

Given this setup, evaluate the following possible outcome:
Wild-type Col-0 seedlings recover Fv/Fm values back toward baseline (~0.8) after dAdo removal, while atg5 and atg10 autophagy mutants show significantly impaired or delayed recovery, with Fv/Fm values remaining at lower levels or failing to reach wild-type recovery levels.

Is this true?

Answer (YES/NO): YES